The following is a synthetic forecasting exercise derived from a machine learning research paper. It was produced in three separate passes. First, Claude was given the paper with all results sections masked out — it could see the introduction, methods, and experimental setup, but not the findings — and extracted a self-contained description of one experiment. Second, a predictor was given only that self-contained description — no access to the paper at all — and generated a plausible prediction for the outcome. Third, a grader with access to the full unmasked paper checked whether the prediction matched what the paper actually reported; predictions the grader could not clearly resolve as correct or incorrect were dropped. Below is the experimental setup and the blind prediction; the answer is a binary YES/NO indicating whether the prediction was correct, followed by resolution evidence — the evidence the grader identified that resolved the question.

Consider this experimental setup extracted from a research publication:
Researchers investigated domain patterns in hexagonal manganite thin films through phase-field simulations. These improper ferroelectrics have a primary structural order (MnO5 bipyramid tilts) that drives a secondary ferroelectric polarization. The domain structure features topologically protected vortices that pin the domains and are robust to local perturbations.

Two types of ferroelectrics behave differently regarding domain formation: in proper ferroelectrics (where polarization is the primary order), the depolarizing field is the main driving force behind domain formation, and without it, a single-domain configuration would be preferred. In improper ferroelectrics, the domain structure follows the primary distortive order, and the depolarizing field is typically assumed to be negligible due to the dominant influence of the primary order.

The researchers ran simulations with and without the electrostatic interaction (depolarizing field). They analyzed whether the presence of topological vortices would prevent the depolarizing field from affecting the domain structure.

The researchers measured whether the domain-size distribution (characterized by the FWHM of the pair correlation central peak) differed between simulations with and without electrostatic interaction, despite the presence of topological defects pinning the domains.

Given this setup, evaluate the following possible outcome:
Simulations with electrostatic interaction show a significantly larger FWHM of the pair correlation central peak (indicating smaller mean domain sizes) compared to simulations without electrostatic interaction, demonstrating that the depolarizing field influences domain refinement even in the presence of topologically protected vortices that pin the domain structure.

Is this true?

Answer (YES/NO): NO